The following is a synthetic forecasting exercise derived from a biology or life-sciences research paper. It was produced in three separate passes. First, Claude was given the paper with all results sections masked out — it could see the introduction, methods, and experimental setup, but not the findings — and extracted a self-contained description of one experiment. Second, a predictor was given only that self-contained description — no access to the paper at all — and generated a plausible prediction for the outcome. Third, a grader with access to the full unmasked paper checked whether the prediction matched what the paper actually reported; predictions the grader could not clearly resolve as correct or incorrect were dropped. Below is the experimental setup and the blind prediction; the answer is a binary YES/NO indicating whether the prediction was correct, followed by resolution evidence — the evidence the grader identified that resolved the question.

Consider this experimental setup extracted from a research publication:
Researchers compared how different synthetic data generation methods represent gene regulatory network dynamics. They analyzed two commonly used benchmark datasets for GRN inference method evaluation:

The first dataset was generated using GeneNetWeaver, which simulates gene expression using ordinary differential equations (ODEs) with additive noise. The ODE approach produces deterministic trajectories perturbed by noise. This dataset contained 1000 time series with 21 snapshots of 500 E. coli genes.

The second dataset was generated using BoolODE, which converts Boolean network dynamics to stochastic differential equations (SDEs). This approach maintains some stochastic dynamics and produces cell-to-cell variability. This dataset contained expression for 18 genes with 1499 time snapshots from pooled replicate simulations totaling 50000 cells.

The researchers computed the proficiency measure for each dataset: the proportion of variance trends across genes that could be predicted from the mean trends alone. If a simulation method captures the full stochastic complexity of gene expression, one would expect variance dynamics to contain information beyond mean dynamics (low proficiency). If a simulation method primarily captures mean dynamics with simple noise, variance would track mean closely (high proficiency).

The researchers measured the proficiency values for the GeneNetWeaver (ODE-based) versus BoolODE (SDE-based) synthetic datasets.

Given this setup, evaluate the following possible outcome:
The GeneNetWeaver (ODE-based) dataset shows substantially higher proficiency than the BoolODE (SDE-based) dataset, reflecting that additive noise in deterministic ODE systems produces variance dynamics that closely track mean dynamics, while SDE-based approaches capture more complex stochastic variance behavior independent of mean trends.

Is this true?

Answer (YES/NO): NO